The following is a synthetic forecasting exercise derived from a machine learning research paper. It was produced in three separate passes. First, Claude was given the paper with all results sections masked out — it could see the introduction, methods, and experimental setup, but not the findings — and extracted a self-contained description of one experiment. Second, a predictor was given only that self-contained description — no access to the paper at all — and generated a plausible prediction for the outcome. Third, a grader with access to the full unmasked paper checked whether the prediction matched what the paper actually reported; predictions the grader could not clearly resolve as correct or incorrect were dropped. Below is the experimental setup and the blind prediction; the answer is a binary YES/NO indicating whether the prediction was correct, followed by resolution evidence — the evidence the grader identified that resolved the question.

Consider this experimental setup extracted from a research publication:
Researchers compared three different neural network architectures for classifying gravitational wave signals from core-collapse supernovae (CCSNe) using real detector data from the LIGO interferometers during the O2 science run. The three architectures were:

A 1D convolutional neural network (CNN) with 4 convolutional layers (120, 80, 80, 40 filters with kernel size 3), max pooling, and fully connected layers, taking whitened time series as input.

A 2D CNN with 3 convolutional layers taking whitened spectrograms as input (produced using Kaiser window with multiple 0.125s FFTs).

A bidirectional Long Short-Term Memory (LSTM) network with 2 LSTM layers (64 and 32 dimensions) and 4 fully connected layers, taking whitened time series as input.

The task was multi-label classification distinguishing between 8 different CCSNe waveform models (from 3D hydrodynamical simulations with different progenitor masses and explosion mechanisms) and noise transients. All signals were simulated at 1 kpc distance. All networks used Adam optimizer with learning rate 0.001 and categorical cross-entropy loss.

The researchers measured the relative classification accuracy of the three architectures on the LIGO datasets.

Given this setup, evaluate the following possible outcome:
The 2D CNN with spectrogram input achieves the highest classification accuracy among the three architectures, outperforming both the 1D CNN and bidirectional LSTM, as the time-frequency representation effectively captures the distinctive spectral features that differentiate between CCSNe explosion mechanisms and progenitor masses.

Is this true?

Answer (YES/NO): YES